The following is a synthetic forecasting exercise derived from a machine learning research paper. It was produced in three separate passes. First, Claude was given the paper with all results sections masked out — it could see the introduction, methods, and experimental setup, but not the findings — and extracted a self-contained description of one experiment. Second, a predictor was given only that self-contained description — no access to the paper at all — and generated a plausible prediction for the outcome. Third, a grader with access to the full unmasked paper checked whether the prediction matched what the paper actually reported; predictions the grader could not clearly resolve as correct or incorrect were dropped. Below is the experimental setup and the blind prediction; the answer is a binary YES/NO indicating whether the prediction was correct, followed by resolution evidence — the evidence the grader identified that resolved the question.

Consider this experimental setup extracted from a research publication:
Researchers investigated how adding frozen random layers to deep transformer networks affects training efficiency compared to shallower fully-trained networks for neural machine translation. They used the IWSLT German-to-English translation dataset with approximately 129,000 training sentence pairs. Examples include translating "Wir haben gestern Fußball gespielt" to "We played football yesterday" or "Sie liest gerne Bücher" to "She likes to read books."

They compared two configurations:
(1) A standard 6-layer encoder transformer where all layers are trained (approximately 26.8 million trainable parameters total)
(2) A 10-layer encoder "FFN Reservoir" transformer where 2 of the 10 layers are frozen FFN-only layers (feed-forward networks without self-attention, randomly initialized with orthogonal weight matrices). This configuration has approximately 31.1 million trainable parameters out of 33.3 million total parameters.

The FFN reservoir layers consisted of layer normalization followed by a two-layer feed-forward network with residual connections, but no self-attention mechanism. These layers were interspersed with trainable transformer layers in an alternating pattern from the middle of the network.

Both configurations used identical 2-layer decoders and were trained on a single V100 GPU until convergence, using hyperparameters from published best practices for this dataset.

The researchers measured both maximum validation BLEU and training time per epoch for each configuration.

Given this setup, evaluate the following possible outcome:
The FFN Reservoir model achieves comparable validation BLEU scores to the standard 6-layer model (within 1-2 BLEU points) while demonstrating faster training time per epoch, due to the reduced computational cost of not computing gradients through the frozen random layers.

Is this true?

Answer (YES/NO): NO